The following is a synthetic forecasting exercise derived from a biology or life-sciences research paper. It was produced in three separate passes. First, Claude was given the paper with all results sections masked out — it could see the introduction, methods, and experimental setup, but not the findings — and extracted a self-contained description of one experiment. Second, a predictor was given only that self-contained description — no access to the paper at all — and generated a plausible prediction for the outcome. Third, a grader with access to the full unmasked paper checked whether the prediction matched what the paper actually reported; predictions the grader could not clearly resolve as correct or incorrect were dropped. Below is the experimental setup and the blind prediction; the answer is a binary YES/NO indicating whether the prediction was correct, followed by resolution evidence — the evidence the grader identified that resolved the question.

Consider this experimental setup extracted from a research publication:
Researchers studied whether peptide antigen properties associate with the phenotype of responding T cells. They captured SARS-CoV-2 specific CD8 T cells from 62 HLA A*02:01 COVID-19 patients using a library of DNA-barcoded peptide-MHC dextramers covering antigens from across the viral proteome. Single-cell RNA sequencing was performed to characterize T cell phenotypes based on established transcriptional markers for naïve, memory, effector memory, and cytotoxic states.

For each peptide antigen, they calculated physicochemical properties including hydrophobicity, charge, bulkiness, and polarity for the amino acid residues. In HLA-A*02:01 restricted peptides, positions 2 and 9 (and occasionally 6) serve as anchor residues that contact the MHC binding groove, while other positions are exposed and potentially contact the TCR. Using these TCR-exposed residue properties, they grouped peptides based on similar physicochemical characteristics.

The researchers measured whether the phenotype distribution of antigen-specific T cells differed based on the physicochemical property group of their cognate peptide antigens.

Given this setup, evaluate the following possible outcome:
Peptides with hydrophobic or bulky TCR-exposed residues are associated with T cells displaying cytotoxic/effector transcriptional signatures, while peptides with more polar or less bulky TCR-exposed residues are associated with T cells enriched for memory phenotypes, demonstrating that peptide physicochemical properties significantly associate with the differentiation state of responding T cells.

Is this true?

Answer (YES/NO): NO